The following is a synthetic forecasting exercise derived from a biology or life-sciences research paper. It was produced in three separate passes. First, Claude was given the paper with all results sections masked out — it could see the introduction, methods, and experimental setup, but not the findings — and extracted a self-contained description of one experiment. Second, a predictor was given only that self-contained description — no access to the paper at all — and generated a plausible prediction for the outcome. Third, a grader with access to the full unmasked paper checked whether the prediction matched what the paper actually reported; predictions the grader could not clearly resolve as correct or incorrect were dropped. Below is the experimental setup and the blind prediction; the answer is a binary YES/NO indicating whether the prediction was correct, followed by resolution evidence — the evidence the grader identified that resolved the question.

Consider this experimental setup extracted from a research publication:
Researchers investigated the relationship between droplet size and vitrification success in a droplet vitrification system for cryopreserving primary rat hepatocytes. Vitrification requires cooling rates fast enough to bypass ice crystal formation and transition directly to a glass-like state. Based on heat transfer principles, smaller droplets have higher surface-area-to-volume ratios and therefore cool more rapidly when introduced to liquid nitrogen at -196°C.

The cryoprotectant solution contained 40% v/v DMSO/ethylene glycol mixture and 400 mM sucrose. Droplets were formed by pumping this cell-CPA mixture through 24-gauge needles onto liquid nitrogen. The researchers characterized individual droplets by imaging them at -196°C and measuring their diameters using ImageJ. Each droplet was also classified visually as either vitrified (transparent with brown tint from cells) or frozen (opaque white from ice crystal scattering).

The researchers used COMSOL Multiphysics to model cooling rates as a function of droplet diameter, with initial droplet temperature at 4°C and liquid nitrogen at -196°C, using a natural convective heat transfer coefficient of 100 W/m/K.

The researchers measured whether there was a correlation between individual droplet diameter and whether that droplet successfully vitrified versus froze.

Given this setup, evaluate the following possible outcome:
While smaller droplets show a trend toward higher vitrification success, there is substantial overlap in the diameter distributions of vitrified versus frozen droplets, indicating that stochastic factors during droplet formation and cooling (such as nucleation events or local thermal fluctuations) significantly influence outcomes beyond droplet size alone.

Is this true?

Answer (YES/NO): NO